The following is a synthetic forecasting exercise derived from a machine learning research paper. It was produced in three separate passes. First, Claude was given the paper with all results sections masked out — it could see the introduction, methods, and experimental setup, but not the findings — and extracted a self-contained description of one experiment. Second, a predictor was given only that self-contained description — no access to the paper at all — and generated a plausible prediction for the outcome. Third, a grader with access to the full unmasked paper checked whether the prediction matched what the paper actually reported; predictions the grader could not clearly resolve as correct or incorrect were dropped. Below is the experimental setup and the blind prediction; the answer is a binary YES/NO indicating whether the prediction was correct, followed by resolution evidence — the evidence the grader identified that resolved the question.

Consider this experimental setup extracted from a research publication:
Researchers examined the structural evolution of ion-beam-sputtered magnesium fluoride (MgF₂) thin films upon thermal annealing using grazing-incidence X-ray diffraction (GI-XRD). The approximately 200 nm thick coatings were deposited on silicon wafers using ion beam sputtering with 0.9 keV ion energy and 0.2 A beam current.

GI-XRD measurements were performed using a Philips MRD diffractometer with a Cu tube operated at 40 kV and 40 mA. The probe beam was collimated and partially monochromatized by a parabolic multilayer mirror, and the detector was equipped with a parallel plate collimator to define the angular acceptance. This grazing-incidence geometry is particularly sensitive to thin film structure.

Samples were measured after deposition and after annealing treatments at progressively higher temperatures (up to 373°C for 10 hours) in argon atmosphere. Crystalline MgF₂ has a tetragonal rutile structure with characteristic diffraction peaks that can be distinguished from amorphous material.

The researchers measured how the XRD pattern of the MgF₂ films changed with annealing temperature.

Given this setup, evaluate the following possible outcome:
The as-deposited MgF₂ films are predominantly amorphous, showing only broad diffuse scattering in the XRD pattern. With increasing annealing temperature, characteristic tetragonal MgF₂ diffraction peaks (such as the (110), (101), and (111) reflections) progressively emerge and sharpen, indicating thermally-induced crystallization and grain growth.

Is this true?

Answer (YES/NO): NO